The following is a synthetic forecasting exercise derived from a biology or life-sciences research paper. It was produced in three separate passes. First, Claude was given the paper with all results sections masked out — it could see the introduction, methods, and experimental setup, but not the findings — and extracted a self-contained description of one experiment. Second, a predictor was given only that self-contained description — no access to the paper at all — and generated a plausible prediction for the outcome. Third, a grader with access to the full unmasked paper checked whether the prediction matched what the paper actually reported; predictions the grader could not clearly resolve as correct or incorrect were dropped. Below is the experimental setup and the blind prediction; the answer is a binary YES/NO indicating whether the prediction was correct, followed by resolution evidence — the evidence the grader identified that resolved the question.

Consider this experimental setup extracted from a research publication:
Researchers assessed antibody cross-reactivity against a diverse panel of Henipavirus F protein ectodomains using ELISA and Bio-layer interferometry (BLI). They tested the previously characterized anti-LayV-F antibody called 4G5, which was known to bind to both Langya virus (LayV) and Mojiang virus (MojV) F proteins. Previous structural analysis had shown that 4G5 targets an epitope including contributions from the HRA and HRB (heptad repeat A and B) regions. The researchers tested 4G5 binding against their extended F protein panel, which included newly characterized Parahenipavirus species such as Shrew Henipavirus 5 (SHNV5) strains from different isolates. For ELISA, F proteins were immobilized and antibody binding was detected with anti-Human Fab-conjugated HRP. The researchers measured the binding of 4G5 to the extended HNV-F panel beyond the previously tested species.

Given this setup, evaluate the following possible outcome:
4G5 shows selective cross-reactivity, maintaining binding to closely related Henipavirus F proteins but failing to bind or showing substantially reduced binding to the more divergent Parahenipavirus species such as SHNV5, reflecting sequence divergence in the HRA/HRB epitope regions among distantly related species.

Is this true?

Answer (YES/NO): NO